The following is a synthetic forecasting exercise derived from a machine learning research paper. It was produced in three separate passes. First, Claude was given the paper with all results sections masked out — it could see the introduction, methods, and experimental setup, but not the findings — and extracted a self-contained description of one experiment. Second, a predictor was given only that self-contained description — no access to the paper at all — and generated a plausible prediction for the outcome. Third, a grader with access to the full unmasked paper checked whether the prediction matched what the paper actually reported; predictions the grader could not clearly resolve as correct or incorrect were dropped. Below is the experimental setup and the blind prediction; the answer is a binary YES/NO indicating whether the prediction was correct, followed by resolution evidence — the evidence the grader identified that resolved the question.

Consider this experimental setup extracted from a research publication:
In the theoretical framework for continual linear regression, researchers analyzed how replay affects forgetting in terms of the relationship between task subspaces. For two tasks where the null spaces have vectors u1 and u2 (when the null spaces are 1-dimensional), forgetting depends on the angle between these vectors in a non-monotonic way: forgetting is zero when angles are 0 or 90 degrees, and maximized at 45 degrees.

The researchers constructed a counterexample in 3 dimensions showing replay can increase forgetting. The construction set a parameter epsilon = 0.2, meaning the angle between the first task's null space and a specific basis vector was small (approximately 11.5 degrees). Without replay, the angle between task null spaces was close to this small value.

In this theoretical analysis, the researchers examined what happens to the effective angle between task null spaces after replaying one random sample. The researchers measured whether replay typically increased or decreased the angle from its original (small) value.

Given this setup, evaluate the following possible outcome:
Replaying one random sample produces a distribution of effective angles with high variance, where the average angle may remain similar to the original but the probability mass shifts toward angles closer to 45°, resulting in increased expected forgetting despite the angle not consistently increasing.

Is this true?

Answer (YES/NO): NO